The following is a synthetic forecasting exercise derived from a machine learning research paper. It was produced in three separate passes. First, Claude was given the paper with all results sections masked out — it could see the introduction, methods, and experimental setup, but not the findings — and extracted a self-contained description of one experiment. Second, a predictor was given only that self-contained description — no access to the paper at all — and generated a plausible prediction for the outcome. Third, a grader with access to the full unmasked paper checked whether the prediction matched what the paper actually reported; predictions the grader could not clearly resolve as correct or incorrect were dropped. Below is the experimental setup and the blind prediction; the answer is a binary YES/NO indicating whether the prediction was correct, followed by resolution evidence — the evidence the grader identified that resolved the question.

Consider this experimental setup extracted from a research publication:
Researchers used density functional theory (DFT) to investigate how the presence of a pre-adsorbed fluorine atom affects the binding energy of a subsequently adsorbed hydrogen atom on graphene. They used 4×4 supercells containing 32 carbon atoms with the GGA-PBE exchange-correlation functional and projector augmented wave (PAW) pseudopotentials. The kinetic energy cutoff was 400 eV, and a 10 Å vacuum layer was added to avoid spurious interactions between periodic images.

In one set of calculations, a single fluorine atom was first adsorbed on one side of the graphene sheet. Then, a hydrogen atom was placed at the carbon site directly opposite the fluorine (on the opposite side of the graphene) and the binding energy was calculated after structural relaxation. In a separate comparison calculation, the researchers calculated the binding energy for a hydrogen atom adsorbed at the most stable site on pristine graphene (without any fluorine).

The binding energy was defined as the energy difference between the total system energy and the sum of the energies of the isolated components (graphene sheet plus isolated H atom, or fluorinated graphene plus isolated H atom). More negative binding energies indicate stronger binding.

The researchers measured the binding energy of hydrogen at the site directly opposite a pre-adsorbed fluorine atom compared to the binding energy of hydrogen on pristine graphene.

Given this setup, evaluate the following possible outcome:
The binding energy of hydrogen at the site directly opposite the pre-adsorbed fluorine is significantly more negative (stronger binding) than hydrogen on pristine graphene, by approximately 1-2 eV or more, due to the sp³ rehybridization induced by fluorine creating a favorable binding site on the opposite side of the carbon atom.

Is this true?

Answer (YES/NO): NO